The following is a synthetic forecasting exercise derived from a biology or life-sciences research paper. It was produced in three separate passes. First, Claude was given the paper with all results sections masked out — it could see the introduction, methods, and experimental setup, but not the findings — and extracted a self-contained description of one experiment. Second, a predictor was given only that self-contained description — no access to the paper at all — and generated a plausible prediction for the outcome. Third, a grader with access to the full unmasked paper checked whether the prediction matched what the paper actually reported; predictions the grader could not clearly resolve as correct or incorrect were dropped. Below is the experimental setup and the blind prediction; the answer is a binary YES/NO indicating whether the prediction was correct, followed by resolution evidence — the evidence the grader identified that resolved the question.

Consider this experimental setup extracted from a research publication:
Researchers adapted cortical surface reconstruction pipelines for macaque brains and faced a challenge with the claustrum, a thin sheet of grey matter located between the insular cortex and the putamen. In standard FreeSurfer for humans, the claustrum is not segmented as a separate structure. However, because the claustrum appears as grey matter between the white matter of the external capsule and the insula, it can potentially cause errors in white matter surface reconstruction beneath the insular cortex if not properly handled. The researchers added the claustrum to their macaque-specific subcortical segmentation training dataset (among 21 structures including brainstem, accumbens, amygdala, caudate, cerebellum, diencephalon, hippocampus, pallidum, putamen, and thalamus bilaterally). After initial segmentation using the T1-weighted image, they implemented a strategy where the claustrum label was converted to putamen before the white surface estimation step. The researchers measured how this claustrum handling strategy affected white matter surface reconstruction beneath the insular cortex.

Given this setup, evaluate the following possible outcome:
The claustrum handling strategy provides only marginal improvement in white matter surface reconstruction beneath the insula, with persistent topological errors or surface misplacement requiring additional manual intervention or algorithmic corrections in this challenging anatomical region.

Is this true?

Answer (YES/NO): NO